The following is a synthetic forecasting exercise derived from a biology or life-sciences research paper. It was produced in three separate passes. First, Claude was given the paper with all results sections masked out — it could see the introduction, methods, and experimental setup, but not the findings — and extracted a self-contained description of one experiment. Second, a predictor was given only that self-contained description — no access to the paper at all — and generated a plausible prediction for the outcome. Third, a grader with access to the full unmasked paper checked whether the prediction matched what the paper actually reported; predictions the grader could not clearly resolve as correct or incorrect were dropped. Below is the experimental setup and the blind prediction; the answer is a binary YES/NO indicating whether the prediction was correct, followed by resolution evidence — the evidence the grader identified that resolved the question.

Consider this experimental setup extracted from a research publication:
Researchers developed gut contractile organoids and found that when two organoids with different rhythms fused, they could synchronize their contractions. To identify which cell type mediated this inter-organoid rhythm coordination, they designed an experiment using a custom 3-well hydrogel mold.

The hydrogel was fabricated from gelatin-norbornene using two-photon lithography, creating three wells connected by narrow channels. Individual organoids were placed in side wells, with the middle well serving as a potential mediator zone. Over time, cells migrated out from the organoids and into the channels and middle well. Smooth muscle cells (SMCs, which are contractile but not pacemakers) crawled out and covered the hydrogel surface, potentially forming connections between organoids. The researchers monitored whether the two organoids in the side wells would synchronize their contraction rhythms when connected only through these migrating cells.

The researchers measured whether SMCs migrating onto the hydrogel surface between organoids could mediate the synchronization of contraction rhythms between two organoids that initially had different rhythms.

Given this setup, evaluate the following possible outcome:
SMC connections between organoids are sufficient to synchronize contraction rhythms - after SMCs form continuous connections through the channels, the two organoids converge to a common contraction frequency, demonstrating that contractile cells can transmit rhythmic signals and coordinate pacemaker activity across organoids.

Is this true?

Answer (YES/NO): NO